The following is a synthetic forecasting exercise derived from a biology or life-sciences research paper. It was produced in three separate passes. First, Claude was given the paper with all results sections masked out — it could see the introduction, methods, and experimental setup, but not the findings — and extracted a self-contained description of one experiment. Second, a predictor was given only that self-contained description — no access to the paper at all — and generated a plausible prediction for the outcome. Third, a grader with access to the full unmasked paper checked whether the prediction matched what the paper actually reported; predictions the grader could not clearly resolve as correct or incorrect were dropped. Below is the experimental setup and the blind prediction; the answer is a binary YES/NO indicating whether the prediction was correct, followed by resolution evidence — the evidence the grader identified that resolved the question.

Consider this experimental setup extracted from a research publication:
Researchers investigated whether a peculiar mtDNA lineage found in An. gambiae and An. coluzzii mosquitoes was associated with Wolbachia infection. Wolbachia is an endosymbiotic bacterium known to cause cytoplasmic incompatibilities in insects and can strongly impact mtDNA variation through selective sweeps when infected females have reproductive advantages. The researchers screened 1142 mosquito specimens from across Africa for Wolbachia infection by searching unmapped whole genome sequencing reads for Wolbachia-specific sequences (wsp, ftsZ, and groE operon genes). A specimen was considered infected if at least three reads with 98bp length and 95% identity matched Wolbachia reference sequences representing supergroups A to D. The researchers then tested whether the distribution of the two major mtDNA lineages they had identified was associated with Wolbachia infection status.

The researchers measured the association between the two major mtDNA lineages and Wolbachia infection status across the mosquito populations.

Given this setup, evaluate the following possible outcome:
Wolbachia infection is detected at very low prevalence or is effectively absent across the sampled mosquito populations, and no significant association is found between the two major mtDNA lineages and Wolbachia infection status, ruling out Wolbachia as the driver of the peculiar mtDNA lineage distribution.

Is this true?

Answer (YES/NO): YES